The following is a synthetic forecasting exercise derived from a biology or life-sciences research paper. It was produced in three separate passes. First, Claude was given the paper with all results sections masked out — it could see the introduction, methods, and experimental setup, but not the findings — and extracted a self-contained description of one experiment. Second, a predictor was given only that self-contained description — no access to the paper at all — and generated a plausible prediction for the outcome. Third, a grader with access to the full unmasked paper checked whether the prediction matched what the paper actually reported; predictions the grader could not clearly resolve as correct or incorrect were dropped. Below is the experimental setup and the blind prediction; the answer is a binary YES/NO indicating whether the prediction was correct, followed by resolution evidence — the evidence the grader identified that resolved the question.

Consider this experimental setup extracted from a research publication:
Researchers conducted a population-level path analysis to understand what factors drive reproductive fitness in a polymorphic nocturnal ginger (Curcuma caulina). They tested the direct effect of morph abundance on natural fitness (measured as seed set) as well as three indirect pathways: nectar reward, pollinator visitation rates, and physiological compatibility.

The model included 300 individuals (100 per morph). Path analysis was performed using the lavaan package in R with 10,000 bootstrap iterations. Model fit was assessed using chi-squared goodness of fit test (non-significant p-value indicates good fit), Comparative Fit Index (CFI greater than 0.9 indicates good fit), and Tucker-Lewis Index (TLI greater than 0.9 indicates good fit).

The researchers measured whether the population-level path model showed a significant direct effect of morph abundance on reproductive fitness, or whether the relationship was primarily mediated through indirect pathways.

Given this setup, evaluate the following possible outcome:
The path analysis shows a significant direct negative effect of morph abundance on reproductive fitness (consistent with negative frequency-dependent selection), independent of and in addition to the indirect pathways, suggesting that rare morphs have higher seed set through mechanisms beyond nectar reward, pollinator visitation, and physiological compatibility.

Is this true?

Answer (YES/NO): NO